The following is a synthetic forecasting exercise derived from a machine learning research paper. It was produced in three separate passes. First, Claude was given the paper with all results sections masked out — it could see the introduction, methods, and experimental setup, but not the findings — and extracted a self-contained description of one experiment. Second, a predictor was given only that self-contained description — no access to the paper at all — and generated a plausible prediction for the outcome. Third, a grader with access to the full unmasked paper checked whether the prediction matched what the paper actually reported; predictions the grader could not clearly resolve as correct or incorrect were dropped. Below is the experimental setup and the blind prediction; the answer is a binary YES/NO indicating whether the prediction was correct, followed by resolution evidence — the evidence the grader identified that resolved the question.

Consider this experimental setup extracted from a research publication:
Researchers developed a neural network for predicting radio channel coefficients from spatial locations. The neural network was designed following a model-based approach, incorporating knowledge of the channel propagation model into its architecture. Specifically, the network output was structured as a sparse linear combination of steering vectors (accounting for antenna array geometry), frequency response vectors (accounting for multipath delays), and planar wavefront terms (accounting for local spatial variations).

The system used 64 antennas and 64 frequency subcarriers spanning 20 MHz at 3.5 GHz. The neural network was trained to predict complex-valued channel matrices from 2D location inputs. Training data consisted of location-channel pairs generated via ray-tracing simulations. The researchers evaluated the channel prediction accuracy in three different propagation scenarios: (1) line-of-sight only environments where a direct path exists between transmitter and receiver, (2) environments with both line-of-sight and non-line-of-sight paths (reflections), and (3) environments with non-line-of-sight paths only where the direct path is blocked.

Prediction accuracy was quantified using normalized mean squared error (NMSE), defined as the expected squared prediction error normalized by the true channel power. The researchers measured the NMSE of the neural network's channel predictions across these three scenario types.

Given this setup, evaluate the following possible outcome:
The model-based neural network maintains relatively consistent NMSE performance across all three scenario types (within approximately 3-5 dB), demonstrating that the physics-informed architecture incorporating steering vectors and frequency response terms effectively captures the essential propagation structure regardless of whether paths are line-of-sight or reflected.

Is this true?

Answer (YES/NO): NO